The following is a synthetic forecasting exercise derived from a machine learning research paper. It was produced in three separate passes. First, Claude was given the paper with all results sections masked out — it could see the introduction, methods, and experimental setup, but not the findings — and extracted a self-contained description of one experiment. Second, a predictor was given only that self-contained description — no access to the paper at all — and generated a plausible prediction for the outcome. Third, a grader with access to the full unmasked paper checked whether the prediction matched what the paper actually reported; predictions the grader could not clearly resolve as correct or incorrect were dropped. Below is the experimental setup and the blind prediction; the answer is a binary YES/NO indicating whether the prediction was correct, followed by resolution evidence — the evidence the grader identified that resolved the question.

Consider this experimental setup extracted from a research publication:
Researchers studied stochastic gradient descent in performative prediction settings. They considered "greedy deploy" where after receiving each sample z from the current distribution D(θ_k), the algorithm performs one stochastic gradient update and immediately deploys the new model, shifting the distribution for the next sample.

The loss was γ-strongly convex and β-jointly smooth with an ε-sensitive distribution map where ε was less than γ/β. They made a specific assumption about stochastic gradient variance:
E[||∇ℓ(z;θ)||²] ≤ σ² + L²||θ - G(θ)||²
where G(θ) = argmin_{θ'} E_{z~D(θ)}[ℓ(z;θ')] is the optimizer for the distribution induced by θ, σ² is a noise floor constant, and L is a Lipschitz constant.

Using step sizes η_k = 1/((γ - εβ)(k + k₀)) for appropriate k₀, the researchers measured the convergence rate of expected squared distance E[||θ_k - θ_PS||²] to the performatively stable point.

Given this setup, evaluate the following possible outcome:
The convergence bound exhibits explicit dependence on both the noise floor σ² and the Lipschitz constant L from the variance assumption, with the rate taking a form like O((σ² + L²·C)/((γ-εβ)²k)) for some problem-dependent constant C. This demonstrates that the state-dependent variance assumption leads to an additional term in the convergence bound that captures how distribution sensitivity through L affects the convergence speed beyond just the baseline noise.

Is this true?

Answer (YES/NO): YES